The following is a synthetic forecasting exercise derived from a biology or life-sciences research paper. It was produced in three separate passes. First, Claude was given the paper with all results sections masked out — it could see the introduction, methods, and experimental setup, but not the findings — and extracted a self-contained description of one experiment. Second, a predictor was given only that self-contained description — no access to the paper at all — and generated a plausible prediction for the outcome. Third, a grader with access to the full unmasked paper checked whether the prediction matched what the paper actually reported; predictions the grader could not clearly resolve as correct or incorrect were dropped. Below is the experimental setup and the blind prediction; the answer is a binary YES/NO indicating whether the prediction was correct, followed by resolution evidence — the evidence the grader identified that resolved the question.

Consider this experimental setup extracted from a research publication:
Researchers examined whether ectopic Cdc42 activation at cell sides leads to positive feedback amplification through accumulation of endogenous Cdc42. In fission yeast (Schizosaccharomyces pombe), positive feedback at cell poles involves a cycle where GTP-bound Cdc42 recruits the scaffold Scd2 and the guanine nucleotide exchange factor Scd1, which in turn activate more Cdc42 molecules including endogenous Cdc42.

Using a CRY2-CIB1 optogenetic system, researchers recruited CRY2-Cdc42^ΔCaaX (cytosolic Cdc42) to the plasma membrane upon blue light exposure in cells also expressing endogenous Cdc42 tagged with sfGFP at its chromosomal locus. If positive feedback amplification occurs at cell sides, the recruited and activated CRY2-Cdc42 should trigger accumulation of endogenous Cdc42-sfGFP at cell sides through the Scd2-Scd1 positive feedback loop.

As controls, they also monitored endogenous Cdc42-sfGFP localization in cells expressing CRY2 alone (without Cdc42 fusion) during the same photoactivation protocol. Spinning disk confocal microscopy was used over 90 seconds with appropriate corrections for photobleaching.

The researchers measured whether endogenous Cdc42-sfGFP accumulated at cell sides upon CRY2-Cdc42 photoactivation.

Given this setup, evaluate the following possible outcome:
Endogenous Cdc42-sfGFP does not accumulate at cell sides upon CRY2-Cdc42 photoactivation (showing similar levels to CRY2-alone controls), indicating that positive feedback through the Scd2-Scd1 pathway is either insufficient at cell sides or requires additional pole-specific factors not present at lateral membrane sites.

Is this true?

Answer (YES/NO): YES